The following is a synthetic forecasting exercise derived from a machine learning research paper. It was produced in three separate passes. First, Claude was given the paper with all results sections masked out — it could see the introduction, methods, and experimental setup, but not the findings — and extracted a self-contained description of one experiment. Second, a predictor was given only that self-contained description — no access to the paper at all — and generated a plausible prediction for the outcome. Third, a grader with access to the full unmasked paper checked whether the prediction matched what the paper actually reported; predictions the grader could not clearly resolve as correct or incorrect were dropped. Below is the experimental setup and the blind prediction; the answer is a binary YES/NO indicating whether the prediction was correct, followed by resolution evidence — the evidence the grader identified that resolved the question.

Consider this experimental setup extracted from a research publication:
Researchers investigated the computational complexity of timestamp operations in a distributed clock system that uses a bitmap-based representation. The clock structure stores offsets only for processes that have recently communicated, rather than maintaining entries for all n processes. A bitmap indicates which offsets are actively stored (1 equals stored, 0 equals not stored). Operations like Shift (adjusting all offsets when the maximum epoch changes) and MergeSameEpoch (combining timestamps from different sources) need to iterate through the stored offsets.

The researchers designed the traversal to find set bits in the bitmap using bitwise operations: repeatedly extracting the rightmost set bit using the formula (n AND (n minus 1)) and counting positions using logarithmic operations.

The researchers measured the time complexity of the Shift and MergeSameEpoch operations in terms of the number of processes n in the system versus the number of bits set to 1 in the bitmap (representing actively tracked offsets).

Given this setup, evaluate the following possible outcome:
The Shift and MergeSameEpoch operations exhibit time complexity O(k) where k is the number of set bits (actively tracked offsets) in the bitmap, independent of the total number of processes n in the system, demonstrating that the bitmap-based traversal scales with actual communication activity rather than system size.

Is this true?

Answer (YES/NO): YES